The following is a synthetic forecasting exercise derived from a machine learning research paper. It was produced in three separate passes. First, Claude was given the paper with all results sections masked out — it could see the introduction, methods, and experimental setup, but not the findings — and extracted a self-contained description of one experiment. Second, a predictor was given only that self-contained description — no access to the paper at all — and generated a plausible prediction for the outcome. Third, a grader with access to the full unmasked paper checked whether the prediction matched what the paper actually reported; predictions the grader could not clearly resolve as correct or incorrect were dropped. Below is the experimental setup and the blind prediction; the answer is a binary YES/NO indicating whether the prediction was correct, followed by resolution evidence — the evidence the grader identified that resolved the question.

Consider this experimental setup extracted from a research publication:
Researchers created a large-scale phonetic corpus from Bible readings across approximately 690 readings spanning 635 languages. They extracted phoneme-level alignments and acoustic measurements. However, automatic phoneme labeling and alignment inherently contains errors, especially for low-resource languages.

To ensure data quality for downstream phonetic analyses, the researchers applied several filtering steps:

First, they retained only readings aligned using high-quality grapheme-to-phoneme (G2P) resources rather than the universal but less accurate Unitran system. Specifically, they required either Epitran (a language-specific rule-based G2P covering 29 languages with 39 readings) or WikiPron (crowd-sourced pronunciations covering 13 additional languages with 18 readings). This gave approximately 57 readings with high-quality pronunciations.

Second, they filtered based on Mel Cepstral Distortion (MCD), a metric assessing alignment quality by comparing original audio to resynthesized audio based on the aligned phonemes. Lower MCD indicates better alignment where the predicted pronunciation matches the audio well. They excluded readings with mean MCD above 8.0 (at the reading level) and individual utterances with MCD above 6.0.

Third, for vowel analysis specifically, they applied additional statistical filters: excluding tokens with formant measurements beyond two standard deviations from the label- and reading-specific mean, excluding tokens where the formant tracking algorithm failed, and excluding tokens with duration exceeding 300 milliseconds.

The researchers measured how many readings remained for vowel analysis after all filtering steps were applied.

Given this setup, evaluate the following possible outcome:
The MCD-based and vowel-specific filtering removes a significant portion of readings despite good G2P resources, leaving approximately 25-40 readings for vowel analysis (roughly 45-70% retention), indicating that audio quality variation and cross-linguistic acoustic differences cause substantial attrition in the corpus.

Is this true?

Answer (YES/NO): NO